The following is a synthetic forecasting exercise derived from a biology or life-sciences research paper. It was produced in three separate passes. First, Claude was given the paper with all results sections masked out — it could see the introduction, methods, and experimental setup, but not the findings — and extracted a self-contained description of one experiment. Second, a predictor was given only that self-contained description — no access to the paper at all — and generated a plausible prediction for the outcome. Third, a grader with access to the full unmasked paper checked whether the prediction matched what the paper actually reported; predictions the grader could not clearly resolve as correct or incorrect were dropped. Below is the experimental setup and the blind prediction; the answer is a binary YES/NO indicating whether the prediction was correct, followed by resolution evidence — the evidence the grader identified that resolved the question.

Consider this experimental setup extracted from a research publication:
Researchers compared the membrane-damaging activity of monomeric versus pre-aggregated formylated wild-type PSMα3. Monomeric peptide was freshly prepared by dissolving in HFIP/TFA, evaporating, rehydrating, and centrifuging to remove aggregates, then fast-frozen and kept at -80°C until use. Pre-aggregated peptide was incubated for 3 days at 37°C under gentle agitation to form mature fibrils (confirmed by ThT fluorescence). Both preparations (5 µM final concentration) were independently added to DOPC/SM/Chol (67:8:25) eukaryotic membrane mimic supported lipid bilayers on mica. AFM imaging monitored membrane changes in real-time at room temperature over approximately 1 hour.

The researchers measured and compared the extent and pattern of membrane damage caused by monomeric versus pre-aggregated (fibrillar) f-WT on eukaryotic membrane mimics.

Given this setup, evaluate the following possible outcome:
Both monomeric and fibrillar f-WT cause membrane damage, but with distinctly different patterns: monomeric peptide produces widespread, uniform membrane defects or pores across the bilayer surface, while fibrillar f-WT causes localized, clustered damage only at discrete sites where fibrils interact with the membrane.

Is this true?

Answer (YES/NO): NO